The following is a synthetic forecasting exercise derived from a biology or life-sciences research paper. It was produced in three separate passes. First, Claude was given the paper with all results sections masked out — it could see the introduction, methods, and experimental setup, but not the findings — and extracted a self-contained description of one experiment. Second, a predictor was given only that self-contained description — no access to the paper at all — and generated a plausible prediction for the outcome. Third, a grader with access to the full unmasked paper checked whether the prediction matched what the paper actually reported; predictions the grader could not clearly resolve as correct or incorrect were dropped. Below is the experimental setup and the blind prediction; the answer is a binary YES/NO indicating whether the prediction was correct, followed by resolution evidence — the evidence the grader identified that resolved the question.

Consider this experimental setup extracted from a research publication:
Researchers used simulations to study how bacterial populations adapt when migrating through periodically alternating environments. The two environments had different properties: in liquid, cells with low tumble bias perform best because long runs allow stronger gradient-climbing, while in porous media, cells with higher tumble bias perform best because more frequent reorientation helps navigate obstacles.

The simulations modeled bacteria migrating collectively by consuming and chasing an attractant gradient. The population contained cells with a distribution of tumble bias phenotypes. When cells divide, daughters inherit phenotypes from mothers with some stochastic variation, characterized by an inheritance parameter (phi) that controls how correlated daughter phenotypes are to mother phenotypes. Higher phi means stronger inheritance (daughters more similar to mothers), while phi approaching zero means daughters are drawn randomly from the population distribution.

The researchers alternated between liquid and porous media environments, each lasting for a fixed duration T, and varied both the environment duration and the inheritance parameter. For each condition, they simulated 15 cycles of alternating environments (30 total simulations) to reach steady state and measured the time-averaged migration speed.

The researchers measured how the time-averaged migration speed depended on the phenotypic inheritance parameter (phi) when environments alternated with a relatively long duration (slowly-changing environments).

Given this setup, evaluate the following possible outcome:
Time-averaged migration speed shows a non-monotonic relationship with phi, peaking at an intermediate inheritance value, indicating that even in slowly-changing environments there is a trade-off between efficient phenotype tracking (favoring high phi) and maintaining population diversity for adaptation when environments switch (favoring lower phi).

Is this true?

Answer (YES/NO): YES